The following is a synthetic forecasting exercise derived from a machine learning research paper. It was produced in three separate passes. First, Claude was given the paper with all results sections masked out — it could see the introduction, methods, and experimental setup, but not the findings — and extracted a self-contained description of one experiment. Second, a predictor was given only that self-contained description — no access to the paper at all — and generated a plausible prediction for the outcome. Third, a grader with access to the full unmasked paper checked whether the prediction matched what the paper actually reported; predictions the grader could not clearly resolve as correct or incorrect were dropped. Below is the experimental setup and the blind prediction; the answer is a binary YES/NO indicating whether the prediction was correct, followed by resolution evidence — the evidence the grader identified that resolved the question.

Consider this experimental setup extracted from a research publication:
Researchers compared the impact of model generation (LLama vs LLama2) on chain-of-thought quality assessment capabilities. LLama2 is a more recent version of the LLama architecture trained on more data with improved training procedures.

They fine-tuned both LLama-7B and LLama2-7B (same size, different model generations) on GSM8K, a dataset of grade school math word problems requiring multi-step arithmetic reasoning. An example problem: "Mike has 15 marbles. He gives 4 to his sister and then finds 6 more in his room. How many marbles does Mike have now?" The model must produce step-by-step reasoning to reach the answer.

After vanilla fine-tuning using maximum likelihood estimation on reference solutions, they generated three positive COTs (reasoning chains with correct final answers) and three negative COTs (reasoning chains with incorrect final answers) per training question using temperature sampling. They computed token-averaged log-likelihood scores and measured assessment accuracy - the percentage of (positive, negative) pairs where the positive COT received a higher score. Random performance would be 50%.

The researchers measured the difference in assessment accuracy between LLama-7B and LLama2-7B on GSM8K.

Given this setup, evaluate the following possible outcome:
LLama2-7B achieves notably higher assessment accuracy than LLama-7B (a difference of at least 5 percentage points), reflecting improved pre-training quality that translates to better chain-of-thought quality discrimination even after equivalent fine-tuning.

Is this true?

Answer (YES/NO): NO